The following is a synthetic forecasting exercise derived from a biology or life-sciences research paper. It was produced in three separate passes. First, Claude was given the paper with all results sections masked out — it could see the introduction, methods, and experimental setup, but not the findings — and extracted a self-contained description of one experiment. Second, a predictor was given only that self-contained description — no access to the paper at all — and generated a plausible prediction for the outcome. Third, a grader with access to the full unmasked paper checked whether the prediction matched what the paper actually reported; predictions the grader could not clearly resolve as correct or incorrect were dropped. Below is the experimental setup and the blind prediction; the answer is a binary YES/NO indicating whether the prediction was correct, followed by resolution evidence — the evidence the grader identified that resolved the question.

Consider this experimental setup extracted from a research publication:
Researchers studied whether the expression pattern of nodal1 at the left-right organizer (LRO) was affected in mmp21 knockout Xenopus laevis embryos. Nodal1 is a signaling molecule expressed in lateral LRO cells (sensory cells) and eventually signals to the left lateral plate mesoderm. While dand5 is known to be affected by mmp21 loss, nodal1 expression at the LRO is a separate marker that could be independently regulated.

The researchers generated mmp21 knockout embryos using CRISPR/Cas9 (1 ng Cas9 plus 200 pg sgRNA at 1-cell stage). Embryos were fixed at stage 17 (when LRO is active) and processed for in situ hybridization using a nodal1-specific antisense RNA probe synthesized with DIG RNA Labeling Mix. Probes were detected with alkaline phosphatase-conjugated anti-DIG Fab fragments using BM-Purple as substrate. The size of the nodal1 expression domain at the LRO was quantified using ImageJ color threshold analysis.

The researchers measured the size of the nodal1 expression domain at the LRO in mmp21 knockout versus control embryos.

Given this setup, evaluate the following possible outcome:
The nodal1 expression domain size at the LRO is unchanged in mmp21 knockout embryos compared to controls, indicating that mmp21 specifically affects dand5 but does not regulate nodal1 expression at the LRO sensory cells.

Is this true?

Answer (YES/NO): YES